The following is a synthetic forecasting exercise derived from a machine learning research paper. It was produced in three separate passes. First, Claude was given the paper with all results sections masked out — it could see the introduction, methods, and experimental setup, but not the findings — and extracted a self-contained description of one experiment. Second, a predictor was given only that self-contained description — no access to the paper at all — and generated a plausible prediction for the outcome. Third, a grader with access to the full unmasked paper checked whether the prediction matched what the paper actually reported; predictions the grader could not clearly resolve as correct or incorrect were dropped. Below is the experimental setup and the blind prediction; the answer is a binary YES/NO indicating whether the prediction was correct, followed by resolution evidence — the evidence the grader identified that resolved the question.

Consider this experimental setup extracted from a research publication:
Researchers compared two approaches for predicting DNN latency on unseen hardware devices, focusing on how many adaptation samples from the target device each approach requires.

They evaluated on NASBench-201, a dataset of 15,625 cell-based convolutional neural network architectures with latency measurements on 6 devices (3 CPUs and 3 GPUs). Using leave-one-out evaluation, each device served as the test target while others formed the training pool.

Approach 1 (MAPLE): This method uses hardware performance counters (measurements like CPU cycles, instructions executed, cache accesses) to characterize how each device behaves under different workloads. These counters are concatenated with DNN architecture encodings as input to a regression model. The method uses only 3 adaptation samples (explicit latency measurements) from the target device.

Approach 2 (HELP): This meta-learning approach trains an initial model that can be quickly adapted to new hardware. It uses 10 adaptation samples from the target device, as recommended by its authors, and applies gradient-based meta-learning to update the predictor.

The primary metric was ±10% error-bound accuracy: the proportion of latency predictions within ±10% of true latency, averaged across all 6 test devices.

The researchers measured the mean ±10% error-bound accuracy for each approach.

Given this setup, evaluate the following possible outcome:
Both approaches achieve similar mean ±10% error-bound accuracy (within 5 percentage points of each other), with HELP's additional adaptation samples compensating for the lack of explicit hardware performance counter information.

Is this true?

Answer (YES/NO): YES